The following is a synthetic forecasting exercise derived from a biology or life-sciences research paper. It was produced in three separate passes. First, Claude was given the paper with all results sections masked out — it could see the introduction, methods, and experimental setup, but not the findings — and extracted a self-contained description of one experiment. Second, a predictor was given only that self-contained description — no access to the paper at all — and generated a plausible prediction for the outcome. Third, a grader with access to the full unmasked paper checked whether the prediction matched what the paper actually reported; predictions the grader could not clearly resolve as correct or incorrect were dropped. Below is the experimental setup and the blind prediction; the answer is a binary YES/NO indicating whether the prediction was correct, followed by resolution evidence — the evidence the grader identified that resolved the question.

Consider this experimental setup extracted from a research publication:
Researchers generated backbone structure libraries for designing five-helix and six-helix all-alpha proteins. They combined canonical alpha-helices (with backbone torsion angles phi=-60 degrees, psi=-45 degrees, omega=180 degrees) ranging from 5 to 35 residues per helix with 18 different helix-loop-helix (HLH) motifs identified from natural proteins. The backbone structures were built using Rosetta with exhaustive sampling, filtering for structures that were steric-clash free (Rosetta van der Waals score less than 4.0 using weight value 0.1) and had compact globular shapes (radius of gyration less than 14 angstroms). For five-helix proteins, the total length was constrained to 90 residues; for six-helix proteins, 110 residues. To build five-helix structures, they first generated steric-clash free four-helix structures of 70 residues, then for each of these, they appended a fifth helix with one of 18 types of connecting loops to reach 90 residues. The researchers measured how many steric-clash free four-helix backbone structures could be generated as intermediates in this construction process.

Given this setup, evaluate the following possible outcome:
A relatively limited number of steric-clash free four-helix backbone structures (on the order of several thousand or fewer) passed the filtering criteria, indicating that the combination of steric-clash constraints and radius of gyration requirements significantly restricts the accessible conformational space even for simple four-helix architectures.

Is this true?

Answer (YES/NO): NO